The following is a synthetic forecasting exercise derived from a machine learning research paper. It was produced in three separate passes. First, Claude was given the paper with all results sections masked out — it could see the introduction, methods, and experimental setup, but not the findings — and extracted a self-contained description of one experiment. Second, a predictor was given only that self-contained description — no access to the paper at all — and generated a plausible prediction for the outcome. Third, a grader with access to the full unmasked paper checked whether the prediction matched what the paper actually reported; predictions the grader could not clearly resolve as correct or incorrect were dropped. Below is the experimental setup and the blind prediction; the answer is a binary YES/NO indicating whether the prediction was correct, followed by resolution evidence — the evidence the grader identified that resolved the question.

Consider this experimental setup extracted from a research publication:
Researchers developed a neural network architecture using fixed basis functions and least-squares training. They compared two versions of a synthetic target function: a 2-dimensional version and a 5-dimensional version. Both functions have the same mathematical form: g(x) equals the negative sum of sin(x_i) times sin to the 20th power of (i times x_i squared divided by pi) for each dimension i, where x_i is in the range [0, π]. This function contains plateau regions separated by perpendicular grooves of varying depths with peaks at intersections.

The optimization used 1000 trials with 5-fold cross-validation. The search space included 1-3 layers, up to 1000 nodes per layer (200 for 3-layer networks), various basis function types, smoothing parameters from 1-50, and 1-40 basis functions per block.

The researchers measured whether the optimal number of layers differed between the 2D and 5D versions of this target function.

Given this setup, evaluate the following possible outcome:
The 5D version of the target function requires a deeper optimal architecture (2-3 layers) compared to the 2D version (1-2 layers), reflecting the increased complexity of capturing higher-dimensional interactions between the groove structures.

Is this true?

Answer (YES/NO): NO